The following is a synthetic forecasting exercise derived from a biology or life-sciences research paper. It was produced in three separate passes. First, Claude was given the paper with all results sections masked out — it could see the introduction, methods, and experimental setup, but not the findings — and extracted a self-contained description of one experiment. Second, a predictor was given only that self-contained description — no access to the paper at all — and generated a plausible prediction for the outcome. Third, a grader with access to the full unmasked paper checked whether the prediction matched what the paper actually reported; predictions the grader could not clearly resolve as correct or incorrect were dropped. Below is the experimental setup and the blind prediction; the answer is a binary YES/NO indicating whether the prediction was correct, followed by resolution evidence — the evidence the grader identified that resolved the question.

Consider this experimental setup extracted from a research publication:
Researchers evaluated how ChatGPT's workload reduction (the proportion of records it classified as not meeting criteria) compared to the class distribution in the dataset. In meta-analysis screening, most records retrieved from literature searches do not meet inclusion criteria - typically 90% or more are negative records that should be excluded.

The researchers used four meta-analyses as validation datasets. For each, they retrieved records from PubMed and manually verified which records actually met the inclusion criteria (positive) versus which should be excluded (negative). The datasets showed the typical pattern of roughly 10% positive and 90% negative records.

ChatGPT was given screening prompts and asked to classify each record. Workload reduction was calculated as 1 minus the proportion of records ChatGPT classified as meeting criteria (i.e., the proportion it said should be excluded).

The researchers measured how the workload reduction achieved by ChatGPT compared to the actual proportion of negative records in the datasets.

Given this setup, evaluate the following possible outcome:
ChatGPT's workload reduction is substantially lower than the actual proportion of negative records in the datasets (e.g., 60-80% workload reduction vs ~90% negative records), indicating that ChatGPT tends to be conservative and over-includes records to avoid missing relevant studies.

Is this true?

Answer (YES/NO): NO